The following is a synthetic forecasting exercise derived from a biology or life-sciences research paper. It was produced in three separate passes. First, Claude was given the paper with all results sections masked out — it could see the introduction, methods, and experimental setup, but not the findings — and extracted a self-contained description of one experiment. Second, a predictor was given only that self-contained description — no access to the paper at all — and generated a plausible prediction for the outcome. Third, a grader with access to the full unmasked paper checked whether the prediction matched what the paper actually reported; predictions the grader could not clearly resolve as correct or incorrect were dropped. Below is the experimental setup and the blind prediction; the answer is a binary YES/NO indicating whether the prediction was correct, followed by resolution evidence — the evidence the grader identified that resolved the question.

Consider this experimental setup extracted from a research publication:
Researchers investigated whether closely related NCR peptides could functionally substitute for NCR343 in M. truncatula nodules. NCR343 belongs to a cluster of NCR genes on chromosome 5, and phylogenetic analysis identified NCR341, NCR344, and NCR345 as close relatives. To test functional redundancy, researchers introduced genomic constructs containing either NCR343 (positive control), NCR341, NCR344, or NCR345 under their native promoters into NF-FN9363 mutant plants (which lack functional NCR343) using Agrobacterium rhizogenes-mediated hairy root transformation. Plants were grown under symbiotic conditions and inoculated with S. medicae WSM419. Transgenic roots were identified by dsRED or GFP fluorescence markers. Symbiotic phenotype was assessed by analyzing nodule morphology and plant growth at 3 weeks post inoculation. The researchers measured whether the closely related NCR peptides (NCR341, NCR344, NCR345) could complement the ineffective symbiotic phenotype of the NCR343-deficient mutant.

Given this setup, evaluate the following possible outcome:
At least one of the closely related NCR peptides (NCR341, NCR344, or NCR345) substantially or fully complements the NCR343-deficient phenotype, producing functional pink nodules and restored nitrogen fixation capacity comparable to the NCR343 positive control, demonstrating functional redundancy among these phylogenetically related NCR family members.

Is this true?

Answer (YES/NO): NO